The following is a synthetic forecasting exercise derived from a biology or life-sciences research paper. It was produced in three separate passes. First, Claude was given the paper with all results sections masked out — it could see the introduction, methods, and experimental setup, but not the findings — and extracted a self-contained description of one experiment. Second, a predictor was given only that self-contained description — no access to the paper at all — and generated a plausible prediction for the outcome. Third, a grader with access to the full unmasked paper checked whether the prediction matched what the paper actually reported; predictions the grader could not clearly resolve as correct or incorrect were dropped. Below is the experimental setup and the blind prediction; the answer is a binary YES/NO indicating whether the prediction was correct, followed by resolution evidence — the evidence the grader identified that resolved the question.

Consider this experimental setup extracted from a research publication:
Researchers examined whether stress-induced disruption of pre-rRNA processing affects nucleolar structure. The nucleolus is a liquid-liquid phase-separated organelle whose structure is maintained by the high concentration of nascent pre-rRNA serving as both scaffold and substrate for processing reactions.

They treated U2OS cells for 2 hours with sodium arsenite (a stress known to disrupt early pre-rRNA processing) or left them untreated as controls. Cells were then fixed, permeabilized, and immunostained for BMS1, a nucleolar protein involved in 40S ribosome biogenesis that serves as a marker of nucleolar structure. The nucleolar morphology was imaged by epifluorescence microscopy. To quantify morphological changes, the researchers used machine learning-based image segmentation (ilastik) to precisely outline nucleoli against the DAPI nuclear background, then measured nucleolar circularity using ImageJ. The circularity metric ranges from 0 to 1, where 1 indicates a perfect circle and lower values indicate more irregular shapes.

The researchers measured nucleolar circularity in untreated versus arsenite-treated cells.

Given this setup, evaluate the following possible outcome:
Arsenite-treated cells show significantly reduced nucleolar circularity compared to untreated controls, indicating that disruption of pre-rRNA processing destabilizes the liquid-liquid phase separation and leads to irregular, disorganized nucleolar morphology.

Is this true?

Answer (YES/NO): NO